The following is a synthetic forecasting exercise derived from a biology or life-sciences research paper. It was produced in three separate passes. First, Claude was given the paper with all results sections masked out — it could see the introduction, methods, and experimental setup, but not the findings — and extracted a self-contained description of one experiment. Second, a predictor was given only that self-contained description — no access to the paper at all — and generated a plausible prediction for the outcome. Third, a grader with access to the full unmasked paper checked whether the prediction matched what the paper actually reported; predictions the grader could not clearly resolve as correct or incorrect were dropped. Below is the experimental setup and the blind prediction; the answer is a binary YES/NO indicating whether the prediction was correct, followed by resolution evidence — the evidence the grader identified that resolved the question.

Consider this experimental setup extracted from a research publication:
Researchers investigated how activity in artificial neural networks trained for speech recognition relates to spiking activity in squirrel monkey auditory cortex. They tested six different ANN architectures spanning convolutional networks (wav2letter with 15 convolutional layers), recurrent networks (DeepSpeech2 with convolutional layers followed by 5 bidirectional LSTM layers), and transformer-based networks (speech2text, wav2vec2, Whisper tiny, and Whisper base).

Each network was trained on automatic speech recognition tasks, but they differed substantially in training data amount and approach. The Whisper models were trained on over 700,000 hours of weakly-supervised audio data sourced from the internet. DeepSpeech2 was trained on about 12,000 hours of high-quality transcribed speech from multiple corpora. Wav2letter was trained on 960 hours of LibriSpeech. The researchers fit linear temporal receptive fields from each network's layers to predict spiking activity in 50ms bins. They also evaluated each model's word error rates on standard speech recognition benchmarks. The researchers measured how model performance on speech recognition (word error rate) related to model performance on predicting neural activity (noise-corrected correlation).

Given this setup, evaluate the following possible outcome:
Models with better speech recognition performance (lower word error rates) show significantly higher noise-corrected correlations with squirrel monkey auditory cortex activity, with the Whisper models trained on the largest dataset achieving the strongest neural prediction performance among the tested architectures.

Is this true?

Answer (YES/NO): NO